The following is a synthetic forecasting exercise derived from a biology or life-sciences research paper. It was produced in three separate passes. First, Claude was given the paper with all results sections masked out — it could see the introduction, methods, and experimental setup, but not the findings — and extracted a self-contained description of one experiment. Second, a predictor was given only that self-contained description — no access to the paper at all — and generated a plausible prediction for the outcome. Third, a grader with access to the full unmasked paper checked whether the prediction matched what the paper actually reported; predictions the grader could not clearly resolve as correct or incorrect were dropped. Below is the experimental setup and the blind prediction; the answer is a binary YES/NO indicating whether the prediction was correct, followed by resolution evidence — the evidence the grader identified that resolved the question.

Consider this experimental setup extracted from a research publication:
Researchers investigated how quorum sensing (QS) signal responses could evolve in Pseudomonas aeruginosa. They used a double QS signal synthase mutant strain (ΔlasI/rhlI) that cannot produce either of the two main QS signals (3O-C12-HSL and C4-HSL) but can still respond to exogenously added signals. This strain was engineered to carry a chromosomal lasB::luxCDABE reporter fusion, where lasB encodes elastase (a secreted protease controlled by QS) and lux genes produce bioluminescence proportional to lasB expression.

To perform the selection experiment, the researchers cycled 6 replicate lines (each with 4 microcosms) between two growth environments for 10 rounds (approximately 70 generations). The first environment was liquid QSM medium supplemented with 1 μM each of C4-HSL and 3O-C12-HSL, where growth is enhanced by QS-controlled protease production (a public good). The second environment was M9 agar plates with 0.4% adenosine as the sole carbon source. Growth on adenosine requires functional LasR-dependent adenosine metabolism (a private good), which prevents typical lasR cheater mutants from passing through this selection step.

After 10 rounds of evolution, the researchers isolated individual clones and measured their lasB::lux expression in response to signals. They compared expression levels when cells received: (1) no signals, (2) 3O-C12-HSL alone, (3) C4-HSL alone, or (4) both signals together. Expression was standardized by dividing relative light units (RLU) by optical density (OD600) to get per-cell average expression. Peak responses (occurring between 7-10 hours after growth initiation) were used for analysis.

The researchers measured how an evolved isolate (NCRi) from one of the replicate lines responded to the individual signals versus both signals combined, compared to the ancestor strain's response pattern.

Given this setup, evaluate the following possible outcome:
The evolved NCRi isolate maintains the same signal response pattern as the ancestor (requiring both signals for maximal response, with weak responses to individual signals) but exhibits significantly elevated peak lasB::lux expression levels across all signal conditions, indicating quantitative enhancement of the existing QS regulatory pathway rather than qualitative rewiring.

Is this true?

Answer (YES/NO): NO